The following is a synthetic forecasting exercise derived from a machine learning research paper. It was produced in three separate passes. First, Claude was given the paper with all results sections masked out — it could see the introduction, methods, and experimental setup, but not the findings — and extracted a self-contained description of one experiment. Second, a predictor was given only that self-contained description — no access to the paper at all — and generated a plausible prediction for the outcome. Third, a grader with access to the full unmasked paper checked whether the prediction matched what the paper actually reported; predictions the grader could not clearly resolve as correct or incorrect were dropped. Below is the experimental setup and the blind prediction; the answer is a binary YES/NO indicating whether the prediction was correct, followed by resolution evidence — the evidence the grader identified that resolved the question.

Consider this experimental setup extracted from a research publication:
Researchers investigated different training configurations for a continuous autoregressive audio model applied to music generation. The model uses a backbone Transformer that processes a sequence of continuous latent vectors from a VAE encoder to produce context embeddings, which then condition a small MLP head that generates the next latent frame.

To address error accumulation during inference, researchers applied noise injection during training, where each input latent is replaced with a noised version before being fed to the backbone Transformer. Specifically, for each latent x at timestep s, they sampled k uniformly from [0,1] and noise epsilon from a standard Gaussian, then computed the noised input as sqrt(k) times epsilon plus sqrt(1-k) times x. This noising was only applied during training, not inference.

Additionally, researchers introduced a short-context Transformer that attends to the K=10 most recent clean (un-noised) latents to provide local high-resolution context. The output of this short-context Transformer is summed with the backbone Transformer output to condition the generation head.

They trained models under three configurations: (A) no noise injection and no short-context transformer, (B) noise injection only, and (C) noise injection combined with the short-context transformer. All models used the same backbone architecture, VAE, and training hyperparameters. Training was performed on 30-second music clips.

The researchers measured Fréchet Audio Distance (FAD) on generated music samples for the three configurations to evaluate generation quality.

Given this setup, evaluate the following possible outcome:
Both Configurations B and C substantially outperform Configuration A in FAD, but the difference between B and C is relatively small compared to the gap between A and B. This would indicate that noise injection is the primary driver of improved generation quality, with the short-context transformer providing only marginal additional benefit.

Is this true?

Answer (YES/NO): NO